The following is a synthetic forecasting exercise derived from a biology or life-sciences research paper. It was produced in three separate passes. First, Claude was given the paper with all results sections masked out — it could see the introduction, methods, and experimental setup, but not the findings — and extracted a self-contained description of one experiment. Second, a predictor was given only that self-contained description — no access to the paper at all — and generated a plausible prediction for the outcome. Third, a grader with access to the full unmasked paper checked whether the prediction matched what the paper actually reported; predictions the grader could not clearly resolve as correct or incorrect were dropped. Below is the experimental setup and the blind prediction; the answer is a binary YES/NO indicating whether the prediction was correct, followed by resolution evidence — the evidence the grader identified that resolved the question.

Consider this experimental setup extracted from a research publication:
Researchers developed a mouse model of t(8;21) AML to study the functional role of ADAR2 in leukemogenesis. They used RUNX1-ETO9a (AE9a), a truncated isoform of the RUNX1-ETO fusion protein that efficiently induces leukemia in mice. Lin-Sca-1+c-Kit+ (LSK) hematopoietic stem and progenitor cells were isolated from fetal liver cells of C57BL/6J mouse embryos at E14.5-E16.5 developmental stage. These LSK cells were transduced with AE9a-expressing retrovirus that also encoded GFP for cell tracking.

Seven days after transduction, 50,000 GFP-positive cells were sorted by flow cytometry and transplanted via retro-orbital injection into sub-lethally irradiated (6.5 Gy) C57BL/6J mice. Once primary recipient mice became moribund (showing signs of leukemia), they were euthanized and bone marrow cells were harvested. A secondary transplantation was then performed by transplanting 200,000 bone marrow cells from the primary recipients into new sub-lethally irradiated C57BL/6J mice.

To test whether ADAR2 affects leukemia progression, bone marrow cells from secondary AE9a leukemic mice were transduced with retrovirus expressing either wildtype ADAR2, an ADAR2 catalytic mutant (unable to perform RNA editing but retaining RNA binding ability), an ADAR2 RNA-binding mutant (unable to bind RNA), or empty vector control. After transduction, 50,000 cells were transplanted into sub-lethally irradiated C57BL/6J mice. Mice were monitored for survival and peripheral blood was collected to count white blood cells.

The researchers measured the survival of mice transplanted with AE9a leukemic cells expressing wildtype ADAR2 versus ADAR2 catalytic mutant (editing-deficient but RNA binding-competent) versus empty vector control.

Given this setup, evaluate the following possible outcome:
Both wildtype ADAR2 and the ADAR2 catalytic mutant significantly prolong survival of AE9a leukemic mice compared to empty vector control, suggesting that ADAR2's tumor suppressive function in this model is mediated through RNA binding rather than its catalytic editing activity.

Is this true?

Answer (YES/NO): NO